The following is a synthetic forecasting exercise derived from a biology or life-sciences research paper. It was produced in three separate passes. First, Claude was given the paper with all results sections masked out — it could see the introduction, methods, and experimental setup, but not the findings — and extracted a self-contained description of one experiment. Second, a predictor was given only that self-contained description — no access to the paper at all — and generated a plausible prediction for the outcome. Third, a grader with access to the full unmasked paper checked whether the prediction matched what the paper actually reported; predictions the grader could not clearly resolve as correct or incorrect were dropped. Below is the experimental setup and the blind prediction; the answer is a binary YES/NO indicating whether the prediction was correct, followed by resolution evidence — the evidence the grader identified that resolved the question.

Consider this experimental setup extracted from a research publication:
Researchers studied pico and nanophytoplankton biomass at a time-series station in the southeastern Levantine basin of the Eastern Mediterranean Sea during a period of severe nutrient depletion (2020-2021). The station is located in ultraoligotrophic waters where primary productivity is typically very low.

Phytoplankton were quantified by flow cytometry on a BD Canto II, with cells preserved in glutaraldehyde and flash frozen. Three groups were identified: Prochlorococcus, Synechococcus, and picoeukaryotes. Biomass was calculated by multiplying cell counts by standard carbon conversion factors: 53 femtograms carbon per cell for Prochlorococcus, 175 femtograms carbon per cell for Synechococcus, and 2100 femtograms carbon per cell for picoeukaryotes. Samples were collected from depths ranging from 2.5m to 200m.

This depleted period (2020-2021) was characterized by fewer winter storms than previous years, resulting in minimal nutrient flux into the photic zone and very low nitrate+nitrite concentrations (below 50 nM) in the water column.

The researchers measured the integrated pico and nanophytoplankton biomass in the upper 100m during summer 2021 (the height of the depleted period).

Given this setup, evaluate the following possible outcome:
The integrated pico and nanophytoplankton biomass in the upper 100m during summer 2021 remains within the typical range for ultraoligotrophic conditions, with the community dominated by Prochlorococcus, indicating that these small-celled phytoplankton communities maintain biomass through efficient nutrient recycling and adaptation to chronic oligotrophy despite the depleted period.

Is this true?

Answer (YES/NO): NO